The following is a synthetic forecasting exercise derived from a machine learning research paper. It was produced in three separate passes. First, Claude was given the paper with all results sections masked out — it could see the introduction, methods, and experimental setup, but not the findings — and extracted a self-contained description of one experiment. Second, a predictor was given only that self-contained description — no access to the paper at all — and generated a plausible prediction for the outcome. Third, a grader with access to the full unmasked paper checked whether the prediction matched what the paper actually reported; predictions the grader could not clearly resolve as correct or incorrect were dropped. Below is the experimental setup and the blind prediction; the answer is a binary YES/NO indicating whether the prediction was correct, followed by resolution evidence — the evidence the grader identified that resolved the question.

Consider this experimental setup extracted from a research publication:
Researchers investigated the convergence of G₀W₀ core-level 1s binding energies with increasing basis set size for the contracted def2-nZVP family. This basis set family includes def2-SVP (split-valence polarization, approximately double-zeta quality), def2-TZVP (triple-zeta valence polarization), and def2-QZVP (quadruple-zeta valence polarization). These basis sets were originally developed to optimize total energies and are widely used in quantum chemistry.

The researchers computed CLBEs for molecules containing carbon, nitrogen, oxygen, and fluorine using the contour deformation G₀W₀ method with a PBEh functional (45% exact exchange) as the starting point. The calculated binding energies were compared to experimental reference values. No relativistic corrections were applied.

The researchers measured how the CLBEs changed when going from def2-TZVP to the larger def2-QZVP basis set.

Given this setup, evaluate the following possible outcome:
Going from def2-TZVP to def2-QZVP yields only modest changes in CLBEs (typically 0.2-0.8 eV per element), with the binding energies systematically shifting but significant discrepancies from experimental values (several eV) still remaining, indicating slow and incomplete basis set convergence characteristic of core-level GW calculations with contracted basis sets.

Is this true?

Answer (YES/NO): NO